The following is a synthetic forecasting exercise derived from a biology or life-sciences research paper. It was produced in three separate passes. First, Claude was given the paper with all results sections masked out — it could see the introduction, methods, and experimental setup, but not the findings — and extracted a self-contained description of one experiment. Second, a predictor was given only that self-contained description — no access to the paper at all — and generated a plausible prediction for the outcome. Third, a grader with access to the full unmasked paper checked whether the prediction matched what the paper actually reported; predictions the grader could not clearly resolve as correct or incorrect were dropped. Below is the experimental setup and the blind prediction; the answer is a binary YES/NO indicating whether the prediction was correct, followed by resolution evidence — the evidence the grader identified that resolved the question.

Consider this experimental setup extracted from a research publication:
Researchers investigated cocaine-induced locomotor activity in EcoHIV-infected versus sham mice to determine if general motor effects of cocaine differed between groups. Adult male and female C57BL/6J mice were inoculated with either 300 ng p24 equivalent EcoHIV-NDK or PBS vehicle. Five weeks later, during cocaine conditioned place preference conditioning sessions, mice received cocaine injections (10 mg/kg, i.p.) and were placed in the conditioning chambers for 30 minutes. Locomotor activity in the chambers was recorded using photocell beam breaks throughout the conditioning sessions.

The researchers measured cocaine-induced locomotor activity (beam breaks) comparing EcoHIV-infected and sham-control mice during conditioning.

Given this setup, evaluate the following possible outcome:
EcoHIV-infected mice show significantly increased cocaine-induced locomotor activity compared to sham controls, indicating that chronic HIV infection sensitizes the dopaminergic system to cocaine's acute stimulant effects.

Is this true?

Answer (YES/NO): NO